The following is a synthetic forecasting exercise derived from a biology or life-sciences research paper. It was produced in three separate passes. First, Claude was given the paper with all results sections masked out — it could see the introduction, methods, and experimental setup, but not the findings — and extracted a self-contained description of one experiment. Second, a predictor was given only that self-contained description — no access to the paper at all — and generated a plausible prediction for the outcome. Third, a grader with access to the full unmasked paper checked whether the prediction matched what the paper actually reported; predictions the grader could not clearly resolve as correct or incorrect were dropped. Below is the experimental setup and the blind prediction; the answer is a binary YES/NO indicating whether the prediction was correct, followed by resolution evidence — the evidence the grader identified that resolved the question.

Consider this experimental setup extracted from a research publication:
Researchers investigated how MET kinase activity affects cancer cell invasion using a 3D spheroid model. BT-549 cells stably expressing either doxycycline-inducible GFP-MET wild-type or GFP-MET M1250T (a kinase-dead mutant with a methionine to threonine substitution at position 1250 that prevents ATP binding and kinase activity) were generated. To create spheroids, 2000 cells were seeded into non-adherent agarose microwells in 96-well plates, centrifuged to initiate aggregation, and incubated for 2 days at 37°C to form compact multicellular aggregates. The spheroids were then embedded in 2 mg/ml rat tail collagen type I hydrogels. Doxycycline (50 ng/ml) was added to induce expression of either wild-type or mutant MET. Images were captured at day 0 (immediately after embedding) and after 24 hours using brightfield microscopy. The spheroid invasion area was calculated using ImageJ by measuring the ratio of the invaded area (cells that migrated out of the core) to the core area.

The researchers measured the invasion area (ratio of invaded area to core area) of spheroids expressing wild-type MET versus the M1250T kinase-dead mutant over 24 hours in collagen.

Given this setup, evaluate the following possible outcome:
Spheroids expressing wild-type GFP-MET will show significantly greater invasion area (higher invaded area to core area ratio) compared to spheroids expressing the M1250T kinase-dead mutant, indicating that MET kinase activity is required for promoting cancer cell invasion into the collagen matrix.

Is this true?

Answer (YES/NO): NO